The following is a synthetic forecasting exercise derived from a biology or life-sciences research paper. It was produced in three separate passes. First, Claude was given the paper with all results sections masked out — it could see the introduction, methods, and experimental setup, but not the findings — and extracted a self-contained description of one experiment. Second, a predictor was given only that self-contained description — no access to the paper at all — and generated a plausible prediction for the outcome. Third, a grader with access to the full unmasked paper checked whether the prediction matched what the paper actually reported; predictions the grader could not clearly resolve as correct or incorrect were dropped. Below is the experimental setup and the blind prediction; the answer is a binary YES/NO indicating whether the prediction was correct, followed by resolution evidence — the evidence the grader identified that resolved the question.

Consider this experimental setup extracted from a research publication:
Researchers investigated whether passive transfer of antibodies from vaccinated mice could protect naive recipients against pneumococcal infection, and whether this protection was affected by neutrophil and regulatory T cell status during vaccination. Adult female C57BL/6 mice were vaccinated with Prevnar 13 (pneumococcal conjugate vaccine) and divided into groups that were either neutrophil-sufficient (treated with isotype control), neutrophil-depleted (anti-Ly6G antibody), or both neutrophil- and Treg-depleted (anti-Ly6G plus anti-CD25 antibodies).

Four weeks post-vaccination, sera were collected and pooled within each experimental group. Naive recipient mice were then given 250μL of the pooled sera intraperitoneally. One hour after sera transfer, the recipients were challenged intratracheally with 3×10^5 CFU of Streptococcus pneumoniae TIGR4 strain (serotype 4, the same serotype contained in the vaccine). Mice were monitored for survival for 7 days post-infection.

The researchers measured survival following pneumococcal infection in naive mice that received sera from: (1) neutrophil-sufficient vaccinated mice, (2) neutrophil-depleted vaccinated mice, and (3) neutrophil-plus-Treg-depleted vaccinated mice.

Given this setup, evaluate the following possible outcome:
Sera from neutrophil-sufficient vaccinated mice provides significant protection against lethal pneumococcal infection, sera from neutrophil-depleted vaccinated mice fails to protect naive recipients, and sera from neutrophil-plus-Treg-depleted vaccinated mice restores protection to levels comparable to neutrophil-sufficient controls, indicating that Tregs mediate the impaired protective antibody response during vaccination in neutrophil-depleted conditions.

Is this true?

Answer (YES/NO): YES